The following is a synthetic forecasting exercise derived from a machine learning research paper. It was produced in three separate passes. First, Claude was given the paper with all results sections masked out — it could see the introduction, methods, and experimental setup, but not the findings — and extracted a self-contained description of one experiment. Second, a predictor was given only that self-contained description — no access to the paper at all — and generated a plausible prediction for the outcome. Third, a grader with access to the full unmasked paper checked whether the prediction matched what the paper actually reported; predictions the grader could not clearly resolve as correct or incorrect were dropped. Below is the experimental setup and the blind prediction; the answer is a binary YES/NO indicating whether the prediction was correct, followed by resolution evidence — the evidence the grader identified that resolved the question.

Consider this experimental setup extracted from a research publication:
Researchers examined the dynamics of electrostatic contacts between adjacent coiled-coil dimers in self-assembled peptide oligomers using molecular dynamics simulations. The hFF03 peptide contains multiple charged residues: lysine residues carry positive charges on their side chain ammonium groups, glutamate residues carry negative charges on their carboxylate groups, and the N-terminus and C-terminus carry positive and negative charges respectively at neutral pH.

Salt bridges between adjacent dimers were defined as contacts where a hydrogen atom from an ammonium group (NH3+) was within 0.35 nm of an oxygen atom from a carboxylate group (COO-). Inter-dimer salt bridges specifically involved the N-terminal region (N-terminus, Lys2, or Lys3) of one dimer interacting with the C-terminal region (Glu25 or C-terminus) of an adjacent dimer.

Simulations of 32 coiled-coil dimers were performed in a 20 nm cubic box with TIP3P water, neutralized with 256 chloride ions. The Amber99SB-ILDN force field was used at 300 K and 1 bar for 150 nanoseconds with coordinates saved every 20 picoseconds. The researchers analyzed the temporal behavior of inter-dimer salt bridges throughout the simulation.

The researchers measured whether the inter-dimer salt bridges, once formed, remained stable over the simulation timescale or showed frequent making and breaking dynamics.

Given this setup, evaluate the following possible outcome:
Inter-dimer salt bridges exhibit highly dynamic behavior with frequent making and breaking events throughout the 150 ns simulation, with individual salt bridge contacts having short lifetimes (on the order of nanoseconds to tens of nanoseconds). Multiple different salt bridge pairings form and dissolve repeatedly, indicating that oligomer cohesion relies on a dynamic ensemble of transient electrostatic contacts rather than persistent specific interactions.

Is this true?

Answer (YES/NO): NO